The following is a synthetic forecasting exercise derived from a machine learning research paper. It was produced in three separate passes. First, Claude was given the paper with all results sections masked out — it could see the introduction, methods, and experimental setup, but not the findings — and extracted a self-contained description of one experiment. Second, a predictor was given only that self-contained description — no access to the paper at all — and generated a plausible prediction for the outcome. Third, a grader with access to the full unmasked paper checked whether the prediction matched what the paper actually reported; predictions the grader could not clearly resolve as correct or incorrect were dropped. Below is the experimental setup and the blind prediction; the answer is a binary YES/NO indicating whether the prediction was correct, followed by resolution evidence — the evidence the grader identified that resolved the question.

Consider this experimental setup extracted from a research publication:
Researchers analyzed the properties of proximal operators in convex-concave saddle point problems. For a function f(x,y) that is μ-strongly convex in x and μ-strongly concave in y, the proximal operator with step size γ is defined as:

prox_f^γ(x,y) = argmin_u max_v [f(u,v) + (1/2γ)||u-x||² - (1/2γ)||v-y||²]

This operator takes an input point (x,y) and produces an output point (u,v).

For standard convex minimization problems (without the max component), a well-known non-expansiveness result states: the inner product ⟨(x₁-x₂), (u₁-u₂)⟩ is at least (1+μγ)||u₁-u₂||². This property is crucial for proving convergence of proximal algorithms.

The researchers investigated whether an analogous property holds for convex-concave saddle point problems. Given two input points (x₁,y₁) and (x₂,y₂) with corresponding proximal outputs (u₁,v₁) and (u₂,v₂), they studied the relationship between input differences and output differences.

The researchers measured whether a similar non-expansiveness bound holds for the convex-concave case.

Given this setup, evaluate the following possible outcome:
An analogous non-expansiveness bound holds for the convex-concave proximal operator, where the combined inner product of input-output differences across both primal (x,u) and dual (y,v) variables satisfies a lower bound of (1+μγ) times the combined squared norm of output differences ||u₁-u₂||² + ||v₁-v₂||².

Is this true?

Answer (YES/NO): YES